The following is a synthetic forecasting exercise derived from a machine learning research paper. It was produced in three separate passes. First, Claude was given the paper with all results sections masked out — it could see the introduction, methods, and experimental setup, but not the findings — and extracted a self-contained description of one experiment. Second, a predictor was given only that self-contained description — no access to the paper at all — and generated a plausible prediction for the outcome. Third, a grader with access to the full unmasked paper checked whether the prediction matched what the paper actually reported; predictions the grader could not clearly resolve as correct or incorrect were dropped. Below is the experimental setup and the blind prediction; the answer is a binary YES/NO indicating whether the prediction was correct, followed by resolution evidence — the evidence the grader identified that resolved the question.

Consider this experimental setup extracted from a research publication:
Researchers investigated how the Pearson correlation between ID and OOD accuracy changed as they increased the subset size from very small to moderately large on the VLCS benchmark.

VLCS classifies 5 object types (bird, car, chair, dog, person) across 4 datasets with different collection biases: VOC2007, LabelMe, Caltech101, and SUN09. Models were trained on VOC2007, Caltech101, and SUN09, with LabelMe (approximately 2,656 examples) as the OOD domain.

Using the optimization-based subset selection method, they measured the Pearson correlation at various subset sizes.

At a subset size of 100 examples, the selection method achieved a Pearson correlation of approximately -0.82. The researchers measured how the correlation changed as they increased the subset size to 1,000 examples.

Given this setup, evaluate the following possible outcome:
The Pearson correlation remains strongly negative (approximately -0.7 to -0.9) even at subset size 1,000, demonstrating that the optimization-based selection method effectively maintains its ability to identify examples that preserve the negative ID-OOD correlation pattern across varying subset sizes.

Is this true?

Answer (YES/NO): NO